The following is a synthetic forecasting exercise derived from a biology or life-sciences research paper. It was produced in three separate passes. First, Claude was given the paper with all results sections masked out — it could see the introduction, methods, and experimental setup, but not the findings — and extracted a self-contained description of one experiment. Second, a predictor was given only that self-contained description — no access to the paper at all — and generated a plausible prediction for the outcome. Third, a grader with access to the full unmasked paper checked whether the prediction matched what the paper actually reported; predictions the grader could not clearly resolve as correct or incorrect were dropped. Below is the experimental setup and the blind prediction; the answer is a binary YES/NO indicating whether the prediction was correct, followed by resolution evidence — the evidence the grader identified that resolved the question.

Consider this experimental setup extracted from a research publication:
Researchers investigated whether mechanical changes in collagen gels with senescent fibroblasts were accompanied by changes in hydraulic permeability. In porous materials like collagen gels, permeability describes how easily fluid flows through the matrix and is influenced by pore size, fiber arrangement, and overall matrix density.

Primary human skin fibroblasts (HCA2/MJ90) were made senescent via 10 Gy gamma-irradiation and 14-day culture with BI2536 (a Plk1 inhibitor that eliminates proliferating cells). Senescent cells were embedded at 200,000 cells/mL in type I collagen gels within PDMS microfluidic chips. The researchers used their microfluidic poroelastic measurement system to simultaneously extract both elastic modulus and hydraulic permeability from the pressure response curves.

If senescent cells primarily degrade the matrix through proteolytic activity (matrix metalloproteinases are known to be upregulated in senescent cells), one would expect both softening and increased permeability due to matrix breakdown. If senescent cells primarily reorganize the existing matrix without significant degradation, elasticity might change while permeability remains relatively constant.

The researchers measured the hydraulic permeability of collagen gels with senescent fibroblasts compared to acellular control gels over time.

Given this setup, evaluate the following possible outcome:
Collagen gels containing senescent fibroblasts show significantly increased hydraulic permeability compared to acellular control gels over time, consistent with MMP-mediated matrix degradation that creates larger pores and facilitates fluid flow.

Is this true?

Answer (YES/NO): NO